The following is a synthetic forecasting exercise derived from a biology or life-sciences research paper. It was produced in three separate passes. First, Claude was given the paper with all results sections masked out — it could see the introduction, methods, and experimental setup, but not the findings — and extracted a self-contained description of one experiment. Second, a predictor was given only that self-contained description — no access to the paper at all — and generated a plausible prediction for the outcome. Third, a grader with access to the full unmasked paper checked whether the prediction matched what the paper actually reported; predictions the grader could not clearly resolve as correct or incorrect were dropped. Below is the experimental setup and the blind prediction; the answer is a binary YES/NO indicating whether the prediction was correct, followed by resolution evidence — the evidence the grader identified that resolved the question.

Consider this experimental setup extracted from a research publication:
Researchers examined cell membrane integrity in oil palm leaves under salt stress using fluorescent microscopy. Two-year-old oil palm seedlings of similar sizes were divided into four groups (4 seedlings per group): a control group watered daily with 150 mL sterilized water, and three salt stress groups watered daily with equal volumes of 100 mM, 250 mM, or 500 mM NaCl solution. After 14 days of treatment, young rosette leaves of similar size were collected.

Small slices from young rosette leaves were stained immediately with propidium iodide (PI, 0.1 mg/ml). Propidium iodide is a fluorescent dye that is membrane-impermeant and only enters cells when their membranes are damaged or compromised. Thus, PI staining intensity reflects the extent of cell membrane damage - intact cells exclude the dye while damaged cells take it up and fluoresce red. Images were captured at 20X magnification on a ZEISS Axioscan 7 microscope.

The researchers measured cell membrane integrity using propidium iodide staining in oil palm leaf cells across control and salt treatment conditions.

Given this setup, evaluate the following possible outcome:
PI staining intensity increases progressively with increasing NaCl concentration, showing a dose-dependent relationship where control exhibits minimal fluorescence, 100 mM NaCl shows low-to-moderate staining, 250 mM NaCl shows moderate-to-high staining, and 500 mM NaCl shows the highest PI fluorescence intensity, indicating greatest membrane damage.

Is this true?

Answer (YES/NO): NO